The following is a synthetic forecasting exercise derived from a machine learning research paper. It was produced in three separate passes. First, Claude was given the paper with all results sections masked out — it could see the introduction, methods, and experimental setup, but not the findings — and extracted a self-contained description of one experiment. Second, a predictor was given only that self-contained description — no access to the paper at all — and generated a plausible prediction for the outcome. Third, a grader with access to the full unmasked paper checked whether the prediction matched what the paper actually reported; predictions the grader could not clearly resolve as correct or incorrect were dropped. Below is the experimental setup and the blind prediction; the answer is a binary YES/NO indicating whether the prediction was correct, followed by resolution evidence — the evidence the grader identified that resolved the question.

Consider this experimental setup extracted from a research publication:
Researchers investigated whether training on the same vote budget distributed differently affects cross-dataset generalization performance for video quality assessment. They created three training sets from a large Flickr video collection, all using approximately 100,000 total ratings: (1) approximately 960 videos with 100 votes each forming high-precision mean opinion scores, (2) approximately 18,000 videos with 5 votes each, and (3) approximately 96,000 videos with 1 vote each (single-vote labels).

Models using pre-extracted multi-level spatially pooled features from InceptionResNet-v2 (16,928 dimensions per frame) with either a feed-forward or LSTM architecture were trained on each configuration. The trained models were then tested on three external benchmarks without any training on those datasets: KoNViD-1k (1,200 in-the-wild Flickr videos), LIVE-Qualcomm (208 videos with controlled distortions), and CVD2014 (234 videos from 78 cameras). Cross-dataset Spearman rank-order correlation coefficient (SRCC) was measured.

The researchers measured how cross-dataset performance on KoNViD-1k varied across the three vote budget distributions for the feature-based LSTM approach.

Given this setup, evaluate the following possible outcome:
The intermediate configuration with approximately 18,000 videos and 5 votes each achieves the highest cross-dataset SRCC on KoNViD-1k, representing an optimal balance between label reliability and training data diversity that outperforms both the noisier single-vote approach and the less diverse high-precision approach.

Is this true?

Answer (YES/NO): NO